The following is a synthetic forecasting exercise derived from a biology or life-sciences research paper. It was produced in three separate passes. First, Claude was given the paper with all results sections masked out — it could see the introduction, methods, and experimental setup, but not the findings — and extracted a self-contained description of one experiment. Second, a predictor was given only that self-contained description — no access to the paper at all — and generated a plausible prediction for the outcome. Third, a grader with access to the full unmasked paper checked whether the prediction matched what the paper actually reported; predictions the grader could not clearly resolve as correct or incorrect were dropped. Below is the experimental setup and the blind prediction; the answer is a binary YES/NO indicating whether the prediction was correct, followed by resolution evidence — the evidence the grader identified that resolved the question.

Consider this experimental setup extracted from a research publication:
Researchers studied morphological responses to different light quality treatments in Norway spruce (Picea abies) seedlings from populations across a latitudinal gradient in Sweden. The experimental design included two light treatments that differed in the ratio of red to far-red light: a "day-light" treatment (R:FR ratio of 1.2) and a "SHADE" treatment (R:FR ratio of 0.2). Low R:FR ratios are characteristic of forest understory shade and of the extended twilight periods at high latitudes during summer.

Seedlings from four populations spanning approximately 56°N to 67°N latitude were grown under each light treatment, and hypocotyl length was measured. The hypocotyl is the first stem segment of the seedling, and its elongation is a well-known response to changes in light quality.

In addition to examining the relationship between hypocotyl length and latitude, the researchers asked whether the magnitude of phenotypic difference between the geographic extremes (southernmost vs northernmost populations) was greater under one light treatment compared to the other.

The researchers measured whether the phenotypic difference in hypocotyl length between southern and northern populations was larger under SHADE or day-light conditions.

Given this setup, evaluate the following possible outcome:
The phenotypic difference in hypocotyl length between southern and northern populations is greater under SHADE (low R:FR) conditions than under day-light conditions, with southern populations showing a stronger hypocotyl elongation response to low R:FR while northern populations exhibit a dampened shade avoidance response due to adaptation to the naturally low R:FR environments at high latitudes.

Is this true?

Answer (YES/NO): NO